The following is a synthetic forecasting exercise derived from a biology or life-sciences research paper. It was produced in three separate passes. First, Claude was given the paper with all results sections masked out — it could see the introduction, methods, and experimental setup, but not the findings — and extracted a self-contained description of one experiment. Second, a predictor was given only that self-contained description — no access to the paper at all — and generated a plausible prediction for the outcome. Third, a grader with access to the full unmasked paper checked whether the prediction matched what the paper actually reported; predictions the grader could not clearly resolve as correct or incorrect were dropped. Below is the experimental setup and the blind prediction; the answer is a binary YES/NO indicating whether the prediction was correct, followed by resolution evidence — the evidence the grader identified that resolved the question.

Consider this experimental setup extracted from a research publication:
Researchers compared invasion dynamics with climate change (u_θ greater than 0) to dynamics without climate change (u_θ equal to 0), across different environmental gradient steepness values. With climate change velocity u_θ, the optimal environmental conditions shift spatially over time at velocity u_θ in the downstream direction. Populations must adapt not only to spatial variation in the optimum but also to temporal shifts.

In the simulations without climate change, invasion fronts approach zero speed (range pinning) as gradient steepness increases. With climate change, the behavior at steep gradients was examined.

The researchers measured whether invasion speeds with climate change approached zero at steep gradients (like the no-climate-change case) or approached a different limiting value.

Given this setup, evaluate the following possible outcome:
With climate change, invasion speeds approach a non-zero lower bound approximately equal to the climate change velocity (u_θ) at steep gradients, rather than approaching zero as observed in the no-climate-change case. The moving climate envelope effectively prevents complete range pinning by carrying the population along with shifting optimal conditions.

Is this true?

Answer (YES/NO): YES